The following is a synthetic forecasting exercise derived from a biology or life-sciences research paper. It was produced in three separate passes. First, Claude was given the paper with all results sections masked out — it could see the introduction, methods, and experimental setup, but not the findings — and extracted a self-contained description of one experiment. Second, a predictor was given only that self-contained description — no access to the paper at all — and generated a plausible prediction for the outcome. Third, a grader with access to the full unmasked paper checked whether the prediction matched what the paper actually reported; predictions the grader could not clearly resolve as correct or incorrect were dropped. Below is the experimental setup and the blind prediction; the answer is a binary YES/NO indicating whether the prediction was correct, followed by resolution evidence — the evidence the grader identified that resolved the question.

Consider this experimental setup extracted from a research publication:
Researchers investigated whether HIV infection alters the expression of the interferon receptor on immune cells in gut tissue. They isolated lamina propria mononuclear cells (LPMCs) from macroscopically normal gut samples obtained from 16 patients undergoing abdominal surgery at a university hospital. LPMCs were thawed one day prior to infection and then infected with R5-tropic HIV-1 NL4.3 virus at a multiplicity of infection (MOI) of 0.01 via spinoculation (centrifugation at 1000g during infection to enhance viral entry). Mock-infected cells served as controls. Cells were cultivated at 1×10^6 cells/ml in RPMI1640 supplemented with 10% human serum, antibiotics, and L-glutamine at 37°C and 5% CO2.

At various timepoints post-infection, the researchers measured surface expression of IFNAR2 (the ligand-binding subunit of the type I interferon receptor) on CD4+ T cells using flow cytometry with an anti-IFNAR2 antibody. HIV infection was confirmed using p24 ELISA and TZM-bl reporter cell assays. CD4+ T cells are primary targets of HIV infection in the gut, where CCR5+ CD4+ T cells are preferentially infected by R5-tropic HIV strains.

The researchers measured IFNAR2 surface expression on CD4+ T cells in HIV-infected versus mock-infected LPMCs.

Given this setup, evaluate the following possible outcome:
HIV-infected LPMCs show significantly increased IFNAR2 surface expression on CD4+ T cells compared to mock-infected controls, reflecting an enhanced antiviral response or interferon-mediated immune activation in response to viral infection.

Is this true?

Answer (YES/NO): NO